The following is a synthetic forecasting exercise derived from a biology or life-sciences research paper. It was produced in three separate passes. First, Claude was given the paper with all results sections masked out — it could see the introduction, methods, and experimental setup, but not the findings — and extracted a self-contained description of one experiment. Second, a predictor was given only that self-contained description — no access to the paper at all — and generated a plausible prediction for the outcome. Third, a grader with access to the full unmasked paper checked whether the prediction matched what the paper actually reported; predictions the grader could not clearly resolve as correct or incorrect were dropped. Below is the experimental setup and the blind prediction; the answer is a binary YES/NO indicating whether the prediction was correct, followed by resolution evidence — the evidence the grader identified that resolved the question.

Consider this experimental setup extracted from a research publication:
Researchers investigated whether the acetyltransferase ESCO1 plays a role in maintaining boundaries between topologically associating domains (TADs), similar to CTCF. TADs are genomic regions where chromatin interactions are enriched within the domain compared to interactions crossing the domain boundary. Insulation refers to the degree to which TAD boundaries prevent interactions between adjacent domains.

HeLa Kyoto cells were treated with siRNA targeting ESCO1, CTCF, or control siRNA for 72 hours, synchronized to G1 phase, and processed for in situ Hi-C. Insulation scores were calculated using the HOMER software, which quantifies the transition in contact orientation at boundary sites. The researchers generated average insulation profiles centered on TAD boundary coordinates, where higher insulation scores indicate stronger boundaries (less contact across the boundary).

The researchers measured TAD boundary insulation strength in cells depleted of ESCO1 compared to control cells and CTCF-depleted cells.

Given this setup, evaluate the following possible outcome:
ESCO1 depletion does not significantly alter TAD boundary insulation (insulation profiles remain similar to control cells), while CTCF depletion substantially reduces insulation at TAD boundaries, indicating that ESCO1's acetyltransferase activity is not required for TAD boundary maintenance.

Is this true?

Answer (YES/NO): NO